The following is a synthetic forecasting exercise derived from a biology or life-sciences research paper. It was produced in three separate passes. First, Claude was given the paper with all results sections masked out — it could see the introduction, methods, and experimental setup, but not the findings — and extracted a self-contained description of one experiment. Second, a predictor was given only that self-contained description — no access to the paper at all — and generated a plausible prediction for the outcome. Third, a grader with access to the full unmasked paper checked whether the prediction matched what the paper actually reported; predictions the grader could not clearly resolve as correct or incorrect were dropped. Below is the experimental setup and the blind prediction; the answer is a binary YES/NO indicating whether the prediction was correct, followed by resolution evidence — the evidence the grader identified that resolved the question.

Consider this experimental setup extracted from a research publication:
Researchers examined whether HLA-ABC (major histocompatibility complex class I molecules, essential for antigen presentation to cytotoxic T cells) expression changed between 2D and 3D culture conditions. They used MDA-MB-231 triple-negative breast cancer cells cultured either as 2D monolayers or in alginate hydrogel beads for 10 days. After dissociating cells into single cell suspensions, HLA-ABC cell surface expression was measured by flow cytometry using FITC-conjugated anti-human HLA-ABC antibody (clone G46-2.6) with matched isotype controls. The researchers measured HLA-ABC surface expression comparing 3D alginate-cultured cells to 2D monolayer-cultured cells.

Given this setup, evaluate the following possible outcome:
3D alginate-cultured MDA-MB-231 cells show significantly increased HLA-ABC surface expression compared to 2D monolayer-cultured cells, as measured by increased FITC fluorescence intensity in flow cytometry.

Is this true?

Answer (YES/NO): NO